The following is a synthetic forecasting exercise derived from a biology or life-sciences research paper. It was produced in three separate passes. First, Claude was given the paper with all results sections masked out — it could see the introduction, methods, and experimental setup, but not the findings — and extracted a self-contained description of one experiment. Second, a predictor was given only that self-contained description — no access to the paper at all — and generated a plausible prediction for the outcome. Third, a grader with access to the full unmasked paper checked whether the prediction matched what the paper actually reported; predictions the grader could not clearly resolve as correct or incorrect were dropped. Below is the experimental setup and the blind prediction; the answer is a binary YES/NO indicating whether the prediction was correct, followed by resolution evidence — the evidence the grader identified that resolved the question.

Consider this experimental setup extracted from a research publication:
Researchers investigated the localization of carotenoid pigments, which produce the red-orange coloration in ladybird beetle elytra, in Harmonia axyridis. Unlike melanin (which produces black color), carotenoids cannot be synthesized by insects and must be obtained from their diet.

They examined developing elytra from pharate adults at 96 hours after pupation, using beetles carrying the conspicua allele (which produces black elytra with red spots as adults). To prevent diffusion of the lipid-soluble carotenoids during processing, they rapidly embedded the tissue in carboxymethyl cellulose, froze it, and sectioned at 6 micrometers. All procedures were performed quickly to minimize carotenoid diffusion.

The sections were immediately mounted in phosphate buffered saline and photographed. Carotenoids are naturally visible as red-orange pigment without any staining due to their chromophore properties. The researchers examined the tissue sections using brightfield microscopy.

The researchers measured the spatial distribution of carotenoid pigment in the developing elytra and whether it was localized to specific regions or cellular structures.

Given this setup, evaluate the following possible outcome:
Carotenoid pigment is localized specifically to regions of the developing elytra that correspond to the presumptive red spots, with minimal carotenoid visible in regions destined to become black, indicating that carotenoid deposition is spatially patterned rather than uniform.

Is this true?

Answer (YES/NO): YES